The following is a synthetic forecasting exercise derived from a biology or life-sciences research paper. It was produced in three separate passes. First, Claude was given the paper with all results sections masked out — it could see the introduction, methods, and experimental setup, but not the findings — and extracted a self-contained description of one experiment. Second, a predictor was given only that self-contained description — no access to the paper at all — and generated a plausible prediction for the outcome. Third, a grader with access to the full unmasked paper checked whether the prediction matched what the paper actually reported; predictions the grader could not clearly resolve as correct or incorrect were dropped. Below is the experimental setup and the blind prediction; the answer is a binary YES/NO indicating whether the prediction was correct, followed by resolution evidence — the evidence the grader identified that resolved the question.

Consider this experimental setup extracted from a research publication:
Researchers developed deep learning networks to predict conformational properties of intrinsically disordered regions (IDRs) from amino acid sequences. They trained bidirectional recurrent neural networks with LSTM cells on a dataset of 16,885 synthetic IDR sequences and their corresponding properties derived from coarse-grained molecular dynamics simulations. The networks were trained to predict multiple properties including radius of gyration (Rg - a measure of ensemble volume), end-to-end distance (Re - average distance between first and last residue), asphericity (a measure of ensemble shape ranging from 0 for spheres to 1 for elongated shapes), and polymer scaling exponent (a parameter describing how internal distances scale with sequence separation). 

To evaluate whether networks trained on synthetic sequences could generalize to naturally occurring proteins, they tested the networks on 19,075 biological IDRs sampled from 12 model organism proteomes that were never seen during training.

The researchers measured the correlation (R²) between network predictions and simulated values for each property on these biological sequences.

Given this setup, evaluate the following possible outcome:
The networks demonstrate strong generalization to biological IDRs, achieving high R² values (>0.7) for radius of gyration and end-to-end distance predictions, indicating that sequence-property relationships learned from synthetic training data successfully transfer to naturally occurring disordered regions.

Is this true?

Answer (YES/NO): YES